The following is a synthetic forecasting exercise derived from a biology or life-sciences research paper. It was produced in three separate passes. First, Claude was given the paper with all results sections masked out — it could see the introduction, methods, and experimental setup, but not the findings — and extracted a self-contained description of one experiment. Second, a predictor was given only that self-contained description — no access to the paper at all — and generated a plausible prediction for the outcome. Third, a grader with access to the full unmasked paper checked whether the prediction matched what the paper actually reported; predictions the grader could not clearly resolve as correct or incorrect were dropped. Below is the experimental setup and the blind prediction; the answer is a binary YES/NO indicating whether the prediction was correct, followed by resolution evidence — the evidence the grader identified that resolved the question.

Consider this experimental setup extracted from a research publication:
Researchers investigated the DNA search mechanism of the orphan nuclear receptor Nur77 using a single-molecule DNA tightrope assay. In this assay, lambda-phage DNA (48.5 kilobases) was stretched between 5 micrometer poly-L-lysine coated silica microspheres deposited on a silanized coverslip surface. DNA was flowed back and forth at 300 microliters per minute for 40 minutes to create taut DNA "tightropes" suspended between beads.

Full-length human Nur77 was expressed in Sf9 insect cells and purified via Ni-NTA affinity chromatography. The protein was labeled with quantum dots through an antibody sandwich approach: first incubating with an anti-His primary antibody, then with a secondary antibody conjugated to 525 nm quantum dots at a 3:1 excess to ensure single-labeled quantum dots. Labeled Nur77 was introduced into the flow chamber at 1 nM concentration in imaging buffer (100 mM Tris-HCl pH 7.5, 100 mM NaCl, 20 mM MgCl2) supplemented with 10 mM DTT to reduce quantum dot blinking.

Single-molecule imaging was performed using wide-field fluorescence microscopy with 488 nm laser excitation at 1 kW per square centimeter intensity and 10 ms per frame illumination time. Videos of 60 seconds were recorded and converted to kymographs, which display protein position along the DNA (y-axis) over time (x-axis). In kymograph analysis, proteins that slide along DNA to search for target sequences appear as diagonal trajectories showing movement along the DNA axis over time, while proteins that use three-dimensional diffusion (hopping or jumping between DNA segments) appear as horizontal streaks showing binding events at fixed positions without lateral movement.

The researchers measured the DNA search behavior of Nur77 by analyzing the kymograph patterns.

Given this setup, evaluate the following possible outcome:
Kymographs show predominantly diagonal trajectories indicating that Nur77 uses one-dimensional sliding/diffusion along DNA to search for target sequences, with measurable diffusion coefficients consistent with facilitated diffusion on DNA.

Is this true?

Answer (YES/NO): NO